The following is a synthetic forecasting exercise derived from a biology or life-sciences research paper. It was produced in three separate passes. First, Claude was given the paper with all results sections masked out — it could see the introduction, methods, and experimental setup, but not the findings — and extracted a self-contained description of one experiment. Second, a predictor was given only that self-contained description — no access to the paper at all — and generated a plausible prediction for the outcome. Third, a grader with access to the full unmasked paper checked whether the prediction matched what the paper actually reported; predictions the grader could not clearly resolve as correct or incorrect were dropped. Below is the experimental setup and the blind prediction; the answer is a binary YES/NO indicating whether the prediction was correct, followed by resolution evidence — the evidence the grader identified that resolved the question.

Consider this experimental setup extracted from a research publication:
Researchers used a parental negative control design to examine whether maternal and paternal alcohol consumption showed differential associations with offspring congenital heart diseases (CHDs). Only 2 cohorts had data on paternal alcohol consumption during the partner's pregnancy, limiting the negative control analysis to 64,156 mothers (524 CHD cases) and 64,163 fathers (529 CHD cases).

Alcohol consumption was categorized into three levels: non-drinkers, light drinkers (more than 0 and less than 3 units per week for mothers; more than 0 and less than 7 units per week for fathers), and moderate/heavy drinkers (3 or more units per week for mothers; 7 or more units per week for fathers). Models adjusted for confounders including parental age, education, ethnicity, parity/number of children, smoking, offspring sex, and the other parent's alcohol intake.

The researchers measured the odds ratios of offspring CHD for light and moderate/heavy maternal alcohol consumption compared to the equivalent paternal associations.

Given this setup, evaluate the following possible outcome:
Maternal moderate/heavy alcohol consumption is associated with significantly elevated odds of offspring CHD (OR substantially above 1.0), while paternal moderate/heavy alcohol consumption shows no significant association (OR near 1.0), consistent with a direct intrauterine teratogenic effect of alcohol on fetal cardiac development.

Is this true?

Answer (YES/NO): NO